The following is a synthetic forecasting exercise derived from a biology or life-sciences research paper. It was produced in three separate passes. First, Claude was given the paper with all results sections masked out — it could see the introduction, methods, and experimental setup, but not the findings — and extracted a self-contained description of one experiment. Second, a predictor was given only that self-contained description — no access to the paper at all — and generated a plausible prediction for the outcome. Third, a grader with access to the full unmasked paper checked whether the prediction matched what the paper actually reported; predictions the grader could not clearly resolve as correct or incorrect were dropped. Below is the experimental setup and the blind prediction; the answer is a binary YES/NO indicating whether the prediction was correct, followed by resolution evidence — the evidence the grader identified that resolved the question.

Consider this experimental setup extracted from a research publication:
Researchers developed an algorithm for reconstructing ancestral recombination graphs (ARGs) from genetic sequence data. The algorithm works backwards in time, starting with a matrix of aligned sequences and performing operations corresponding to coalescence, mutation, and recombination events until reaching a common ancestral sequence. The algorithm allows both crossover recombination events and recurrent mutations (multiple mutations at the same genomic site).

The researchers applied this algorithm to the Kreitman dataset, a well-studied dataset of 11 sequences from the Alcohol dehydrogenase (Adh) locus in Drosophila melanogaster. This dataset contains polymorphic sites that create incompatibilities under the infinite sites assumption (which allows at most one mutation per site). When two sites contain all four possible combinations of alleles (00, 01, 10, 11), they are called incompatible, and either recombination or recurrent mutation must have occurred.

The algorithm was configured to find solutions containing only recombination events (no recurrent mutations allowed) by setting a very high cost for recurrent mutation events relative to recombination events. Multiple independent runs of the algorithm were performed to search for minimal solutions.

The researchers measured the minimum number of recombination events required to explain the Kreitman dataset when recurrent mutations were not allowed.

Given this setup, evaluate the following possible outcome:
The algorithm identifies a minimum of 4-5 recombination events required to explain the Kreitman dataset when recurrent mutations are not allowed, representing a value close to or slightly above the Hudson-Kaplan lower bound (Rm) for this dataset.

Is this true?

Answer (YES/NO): NO